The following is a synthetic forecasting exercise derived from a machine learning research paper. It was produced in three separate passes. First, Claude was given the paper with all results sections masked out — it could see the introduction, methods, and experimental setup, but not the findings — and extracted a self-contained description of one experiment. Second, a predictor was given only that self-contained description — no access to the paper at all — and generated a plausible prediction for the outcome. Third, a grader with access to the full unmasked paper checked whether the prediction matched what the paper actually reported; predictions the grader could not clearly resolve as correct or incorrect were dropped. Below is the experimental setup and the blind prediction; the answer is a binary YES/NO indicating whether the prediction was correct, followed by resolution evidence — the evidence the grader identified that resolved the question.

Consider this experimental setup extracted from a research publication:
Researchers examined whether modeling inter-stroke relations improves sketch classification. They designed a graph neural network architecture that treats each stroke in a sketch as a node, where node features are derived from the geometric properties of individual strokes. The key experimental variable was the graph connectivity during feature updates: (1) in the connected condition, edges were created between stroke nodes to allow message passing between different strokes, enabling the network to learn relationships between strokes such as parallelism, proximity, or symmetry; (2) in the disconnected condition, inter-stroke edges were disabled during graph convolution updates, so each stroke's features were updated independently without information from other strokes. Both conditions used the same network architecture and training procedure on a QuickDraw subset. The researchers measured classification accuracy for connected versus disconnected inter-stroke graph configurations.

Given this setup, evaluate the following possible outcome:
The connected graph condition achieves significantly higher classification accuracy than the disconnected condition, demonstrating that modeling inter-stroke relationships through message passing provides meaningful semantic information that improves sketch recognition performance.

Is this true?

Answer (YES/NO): YES